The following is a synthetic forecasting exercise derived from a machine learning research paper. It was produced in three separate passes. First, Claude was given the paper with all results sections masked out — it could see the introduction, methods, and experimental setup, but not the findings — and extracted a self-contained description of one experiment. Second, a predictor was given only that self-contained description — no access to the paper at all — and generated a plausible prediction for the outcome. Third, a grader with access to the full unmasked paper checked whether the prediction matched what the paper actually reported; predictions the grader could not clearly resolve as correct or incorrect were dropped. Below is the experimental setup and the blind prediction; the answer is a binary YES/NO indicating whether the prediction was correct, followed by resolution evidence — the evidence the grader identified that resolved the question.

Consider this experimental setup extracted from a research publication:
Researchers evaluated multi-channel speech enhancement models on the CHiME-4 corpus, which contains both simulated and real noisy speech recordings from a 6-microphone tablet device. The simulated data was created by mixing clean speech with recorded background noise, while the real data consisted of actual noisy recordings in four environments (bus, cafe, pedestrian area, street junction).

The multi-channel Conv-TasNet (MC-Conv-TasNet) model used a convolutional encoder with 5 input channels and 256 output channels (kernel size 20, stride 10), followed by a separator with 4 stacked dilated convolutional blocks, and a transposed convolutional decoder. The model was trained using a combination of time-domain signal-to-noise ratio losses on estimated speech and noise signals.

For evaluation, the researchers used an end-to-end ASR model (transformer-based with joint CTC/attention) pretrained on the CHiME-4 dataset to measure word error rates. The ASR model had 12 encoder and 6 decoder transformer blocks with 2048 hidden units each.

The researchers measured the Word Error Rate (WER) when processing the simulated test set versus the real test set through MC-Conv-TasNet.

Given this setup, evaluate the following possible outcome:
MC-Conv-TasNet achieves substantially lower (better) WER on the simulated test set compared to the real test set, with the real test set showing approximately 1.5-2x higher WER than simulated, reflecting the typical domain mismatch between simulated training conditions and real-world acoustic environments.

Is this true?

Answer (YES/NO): NO